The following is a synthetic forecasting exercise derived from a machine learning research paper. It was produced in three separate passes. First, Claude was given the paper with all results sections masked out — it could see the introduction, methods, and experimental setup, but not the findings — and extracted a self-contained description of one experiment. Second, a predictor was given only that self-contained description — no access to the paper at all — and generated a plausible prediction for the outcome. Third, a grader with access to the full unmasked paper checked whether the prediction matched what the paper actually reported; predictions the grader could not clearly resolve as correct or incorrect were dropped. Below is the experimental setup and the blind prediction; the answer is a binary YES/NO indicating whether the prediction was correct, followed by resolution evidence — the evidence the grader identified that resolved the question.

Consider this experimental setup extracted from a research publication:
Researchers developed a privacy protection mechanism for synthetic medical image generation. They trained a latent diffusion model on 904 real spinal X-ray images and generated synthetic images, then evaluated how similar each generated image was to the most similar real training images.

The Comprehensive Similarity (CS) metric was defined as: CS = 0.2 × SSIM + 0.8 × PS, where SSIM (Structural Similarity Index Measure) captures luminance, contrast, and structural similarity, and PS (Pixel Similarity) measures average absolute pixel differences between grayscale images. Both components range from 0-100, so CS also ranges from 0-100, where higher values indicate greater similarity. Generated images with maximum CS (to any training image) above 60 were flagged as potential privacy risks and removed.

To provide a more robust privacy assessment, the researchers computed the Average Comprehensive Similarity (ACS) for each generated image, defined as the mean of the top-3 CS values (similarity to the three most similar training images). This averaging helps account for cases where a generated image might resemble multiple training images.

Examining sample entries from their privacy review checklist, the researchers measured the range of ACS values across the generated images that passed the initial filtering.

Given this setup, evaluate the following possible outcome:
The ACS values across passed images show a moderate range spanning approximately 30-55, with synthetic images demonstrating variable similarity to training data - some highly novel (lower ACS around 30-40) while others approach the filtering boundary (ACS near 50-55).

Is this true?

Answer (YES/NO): NO